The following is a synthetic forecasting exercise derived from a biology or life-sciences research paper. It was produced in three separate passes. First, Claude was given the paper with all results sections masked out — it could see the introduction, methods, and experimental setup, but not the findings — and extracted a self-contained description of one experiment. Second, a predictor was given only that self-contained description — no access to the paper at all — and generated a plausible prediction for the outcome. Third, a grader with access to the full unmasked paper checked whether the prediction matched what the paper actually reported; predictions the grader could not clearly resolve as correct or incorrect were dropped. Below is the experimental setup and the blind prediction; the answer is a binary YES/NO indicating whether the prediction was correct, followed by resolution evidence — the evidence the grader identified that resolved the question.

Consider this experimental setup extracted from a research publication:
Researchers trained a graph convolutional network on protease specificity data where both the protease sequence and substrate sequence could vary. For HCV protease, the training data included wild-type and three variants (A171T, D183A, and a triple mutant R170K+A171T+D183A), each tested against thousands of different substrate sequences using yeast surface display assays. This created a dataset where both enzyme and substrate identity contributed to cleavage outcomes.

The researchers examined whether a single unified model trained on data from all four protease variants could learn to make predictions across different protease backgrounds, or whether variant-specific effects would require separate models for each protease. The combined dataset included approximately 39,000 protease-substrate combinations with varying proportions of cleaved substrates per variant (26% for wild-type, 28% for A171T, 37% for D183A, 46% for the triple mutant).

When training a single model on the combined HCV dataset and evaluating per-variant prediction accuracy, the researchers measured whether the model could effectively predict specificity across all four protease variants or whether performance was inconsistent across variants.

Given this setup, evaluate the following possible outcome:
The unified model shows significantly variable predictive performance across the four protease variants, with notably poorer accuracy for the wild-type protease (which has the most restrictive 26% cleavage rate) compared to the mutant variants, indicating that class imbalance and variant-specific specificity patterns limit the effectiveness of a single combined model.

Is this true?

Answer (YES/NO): NO